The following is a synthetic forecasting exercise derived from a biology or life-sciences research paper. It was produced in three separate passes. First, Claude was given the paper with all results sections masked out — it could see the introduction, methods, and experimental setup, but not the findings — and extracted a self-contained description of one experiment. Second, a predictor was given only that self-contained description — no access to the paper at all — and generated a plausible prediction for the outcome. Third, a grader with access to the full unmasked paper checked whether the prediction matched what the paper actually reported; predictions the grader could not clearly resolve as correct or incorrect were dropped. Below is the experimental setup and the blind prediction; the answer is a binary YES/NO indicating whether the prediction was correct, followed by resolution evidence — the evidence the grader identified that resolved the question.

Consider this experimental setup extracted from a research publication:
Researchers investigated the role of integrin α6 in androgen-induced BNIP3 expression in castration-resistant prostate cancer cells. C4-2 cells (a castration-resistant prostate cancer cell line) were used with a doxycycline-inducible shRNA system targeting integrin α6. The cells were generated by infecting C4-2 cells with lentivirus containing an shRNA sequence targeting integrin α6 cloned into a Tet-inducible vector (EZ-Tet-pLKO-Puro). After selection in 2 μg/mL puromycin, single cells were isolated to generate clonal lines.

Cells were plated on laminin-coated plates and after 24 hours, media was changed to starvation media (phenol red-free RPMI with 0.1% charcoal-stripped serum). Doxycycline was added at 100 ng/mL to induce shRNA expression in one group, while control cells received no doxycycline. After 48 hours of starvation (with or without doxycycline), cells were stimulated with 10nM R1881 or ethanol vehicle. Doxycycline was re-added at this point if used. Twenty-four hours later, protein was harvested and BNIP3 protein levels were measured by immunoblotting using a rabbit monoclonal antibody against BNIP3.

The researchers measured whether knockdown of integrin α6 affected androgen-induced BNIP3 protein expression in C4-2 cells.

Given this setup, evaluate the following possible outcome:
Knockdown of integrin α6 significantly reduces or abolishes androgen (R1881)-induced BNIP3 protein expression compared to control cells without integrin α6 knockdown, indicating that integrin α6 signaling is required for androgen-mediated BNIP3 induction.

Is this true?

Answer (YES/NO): YES